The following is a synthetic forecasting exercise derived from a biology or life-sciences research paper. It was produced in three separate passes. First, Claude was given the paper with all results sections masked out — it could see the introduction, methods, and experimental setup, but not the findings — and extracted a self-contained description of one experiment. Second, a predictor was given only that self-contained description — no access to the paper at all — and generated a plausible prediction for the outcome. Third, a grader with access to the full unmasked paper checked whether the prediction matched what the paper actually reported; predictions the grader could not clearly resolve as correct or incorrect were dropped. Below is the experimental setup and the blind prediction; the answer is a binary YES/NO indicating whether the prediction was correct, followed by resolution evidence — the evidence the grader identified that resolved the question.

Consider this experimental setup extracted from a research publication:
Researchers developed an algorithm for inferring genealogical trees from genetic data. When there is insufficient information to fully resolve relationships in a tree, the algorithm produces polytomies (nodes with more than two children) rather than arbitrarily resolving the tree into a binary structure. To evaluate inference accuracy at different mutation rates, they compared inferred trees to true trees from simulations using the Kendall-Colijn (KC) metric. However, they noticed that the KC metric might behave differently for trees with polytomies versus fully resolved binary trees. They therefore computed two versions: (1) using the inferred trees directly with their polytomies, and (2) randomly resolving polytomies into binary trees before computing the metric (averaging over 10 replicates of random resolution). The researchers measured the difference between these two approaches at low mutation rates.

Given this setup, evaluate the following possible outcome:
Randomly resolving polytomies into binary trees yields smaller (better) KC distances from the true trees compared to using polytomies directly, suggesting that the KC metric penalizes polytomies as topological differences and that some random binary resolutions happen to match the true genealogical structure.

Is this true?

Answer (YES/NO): NO